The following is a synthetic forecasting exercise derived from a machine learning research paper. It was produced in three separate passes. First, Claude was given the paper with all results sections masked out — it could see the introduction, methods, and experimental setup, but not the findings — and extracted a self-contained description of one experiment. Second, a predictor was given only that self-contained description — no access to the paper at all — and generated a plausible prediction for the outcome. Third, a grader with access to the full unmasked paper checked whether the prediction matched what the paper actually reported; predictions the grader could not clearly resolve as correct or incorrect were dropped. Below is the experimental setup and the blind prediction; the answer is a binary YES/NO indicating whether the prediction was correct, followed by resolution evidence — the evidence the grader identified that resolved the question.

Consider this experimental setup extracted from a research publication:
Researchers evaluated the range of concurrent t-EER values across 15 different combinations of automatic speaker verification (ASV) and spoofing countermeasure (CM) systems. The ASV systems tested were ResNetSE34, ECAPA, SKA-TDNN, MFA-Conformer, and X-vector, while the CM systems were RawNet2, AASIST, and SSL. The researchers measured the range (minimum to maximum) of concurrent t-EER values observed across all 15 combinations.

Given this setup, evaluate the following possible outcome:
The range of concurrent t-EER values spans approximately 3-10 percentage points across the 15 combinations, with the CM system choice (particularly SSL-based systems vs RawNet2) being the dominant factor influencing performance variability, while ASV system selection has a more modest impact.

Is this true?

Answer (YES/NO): YES